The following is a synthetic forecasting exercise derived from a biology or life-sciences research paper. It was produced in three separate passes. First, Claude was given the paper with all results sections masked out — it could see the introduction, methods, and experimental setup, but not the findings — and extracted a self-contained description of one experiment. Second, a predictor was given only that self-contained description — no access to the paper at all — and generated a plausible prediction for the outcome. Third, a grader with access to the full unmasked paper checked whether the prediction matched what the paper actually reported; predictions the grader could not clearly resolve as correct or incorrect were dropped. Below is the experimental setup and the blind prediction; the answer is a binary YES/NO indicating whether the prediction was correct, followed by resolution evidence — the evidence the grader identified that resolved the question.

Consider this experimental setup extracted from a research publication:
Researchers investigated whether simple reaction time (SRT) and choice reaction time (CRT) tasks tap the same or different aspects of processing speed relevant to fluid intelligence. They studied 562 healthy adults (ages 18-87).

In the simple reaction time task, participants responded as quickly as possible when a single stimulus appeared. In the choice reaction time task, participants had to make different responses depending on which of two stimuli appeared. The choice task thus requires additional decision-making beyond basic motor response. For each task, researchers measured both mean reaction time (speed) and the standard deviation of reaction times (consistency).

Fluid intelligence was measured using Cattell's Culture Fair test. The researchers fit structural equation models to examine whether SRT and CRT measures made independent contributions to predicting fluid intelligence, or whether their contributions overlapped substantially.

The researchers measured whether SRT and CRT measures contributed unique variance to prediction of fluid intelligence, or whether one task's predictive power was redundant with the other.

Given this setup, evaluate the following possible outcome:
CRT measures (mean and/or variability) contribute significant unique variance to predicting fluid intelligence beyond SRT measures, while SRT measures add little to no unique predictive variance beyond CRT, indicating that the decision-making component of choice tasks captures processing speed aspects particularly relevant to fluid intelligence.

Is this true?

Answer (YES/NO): NO